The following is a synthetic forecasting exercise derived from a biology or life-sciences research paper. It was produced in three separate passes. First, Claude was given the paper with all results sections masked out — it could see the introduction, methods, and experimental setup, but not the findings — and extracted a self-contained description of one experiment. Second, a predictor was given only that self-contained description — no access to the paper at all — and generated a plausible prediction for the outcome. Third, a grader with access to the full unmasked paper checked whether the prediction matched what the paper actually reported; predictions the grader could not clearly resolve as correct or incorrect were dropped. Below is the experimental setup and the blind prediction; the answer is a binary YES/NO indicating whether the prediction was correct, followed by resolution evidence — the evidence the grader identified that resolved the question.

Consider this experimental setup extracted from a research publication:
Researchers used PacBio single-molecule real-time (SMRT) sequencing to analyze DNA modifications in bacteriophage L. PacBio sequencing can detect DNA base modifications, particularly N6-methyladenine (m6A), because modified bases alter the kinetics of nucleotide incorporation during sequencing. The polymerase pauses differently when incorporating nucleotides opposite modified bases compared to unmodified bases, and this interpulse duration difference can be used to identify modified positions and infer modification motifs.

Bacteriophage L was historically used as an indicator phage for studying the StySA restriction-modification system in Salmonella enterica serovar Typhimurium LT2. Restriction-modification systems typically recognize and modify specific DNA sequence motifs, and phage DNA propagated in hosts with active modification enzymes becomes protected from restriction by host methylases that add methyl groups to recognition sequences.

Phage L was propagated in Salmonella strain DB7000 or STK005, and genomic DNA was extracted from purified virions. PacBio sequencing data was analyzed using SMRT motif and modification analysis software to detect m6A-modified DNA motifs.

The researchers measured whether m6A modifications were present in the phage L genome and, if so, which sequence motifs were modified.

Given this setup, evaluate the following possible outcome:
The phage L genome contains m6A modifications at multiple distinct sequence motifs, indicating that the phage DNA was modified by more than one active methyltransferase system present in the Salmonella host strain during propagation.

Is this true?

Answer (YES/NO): YES